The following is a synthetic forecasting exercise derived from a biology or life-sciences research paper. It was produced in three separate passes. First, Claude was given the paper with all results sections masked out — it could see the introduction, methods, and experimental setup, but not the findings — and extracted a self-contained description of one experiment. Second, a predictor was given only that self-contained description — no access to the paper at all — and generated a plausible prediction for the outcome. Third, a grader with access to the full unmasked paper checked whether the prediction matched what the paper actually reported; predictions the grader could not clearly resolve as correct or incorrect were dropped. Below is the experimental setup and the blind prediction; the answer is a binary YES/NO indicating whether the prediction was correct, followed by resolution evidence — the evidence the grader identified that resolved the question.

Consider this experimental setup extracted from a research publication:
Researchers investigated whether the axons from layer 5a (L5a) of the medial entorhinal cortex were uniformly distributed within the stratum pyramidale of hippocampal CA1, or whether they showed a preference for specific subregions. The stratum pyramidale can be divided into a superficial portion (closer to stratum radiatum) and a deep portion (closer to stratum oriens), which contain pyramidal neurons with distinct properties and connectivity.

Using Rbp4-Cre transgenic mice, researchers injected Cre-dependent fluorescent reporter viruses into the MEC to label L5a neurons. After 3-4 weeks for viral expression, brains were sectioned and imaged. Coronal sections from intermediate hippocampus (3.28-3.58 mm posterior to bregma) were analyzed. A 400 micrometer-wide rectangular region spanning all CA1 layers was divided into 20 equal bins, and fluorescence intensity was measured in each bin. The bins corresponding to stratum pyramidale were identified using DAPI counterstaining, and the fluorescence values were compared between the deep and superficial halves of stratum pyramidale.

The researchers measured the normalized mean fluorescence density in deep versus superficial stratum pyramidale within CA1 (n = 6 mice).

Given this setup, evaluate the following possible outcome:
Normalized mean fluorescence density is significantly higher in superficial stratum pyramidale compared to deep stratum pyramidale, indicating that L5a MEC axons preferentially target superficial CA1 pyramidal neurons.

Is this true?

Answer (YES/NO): NO